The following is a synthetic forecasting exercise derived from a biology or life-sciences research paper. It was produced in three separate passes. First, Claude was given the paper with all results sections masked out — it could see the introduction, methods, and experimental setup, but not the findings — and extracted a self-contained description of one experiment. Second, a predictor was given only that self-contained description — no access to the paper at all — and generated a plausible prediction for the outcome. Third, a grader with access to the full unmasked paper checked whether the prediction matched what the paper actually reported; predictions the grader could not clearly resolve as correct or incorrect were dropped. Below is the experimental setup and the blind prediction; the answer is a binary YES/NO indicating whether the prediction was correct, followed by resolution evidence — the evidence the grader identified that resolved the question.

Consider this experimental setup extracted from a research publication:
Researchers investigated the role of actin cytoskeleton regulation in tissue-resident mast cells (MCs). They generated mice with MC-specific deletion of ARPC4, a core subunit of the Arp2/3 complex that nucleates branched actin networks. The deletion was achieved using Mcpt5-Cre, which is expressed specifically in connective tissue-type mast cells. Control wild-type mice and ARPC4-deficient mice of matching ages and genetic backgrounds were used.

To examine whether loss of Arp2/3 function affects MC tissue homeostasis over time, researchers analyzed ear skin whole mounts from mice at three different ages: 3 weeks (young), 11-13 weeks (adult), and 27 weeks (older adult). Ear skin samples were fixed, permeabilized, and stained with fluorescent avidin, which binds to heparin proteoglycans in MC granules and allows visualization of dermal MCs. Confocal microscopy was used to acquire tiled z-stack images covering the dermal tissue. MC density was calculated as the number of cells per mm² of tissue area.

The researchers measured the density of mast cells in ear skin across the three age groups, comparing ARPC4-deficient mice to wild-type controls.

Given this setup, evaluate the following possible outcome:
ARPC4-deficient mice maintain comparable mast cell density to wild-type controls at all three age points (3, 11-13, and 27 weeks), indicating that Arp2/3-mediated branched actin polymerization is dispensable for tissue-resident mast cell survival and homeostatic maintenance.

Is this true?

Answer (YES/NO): NO